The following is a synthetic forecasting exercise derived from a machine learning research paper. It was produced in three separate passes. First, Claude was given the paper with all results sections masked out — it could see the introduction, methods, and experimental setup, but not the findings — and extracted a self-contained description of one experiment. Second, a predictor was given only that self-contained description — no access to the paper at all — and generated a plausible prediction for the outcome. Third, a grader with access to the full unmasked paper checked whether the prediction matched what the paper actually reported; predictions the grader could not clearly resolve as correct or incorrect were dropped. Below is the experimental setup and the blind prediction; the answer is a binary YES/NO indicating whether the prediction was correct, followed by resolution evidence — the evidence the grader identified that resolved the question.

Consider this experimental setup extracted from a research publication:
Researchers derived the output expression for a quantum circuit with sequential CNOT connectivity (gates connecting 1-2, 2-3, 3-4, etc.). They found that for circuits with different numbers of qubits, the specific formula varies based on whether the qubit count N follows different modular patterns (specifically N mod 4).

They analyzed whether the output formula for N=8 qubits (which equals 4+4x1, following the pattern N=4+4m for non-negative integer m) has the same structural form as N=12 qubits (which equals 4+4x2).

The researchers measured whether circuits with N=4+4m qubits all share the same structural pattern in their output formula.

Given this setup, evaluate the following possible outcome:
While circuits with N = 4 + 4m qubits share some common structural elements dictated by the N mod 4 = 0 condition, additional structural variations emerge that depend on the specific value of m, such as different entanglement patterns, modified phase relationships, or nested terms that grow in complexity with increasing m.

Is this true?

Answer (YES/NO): NO